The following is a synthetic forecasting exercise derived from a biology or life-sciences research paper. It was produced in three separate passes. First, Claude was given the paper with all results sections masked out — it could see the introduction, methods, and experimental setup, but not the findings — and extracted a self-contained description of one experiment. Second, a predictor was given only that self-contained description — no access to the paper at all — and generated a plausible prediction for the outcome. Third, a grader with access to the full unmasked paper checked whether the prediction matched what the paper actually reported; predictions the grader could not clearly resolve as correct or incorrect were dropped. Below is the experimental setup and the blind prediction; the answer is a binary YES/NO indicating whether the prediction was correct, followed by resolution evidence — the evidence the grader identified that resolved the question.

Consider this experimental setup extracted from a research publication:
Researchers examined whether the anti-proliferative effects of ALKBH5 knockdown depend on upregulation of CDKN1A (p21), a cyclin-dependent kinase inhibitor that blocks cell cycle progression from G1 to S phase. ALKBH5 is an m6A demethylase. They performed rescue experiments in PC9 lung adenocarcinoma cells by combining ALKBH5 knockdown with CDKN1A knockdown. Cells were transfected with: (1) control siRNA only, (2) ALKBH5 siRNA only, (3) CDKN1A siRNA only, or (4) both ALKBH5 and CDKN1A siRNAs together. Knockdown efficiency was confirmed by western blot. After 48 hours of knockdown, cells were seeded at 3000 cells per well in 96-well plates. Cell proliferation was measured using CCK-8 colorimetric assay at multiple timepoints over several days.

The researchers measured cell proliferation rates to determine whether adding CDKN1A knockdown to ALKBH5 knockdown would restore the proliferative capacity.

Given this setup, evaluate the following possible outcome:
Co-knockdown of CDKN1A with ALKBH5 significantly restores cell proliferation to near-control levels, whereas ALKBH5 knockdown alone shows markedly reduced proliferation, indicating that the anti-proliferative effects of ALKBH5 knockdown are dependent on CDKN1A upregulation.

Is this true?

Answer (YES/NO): NO